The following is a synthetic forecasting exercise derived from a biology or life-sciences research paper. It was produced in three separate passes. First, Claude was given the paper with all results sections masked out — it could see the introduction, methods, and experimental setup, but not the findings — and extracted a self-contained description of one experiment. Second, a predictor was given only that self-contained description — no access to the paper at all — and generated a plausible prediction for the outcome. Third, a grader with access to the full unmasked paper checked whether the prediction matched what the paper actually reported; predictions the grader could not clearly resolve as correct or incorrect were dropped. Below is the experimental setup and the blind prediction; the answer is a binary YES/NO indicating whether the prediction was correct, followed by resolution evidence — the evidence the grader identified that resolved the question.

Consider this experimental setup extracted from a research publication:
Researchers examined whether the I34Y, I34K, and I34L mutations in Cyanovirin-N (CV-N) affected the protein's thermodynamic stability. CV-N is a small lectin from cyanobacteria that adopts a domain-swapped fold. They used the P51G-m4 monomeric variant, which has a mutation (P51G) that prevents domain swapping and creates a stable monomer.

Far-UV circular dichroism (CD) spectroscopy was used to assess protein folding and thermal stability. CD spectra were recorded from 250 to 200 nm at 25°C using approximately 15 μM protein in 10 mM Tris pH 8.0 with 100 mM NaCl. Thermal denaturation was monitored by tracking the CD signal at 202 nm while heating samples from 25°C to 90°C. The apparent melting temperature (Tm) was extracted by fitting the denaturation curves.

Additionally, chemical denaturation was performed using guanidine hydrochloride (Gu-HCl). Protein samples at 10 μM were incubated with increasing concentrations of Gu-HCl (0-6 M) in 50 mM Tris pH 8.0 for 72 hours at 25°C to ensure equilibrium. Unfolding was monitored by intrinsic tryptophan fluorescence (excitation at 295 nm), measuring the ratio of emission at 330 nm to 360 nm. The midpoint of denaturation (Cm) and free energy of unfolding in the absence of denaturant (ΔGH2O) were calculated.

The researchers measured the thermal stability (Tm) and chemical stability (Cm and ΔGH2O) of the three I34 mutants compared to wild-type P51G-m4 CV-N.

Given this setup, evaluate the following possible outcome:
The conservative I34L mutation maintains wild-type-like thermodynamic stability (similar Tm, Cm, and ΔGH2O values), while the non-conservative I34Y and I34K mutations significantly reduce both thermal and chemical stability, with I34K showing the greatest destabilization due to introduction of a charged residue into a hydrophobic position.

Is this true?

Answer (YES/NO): NO